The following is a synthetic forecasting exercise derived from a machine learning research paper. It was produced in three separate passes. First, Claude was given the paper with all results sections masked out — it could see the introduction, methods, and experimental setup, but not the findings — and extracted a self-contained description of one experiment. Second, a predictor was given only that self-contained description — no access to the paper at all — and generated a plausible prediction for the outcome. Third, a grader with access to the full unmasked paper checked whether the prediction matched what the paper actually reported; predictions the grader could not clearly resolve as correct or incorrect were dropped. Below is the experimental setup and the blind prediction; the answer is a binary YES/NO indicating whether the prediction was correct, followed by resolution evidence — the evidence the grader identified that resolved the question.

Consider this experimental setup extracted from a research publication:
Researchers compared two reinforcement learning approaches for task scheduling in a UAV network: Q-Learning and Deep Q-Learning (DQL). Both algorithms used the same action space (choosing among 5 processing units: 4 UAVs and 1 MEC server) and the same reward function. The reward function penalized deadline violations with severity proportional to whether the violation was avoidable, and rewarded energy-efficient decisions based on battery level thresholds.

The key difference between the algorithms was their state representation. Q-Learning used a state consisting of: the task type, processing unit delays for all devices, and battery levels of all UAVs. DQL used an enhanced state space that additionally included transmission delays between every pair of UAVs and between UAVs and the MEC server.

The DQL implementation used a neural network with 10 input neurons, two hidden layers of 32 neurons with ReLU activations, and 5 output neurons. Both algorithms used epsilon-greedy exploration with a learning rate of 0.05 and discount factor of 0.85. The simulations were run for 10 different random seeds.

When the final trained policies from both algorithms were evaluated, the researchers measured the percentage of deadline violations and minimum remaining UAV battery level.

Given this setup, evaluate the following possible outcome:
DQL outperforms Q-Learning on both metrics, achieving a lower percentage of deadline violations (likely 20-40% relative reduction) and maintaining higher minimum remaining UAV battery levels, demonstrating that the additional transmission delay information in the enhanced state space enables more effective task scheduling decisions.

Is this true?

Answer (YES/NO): NO